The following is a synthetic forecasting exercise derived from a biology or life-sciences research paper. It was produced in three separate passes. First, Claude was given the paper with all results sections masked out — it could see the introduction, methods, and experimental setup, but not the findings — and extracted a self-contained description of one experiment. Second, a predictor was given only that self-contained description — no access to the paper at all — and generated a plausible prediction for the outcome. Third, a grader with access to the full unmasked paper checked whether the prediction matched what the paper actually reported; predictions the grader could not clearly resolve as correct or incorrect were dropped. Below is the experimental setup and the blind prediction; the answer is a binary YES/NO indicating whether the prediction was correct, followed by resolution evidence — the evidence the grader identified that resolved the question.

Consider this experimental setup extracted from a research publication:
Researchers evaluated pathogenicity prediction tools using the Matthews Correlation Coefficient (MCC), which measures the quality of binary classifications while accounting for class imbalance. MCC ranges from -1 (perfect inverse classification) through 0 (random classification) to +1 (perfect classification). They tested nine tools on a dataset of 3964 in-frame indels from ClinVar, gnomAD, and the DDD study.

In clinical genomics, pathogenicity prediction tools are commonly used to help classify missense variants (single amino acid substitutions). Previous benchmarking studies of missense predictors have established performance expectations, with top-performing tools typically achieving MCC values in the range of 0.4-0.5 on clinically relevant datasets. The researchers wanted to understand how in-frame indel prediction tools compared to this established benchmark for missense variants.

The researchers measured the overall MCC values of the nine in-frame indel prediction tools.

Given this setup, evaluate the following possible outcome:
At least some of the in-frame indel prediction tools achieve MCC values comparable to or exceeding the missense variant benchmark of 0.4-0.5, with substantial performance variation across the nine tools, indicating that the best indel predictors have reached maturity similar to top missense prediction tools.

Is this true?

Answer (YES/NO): YES